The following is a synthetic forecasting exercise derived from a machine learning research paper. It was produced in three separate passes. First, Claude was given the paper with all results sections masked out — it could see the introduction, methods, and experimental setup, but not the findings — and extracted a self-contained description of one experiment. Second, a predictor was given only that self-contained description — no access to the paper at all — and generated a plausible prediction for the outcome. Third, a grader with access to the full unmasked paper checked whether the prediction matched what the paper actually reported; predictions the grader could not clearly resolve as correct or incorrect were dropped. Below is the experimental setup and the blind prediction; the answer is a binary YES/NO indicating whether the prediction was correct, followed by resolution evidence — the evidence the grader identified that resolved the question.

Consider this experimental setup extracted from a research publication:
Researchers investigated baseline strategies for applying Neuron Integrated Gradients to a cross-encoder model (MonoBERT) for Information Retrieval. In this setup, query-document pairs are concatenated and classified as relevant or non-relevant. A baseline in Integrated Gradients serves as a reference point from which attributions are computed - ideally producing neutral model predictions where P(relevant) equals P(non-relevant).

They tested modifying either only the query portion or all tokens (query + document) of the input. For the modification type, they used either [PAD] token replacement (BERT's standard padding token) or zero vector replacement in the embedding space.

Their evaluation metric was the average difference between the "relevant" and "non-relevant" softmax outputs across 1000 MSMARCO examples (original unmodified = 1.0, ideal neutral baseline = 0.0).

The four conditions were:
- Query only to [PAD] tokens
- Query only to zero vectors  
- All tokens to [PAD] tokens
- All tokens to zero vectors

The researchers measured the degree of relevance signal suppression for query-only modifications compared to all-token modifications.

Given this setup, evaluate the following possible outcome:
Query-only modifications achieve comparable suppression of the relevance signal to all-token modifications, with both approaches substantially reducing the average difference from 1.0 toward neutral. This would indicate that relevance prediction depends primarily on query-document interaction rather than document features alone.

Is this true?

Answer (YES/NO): NO